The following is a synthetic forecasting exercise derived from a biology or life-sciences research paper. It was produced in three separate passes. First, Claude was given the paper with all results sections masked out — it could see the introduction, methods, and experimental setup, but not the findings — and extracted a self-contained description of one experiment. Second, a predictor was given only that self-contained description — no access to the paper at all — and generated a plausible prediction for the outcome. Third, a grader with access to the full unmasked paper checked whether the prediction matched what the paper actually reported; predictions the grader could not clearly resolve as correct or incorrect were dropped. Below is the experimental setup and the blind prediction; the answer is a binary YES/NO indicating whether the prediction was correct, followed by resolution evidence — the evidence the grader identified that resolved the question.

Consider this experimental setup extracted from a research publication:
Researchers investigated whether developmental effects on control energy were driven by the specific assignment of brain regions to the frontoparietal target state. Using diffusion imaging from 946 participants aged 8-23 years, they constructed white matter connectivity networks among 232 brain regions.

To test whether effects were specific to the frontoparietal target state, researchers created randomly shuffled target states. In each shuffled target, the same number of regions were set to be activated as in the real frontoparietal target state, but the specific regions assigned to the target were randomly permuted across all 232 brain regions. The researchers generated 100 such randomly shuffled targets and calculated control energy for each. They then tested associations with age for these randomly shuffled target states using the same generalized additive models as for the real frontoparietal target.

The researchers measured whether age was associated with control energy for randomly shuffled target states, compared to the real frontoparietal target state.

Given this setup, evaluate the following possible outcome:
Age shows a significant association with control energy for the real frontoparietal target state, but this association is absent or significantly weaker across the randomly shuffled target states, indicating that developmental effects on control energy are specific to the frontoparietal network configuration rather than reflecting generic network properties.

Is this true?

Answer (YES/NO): YES